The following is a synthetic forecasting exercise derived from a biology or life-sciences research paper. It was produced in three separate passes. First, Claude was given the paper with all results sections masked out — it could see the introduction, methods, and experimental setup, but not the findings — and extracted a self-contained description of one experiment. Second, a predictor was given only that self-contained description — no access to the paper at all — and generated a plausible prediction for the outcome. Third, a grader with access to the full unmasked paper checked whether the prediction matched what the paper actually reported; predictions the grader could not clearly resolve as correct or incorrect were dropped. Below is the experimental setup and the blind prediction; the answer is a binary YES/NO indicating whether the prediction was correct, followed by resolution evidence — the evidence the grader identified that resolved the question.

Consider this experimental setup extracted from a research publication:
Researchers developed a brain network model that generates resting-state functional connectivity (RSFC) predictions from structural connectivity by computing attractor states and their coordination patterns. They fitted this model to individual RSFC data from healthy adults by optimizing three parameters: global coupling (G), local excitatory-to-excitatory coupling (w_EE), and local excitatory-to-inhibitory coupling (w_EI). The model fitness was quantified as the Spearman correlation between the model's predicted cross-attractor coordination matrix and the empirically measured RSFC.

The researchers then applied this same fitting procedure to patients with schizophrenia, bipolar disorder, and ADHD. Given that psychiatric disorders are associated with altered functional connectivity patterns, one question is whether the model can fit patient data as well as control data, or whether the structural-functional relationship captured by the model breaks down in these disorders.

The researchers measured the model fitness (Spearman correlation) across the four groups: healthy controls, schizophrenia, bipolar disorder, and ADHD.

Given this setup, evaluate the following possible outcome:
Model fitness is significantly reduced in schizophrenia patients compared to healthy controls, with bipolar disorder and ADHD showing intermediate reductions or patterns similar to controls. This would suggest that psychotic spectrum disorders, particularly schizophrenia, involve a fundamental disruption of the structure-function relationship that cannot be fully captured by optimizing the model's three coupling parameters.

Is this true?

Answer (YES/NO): NO